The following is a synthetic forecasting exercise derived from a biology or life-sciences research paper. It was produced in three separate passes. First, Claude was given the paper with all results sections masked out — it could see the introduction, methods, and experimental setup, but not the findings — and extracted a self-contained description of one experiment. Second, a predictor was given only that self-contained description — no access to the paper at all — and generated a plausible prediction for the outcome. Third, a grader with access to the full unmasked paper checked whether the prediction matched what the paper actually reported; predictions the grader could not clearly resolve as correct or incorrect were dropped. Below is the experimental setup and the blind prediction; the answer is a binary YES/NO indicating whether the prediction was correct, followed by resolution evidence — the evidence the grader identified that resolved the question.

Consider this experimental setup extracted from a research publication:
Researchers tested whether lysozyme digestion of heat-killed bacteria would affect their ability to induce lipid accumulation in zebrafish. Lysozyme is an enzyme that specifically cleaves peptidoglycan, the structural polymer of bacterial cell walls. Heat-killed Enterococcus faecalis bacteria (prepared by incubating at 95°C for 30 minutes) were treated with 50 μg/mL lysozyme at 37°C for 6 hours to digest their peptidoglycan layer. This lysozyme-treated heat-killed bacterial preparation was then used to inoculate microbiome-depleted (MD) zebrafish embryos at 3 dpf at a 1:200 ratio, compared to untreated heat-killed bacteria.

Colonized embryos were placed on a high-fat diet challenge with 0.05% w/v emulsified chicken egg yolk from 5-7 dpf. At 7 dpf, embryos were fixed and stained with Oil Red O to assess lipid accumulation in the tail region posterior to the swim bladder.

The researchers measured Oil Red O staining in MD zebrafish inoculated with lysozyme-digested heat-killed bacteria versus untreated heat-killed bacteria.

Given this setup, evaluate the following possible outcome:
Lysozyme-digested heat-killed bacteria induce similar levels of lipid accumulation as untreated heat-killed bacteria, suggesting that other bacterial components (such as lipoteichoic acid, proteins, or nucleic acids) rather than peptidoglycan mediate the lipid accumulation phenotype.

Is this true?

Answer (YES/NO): NO